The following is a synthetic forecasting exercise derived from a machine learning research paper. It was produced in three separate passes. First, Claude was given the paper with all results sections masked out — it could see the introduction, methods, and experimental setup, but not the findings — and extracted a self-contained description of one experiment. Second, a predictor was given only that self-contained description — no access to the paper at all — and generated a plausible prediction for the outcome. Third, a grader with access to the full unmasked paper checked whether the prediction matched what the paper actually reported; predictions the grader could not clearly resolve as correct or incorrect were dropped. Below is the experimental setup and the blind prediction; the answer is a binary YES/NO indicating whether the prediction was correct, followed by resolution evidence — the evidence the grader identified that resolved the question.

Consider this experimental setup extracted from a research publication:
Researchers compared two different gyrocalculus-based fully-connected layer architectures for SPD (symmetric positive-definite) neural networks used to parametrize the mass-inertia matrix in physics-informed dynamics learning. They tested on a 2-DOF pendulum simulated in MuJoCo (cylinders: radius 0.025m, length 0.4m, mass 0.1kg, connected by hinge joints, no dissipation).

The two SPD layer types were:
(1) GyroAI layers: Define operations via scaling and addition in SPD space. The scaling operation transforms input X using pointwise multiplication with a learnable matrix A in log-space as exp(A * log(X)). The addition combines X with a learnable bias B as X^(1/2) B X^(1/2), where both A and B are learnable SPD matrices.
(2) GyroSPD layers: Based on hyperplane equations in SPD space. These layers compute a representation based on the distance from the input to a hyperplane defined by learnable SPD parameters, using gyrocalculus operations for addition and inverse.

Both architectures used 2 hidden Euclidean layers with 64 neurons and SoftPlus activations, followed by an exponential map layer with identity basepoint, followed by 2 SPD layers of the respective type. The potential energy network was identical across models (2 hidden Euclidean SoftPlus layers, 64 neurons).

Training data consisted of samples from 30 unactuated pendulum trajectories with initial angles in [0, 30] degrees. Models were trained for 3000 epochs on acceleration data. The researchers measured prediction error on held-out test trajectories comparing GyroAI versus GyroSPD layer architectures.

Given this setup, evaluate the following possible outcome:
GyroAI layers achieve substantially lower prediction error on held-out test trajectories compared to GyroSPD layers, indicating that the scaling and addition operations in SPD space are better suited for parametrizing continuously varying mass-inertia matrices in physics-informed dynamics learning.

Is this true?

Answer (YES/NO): NO